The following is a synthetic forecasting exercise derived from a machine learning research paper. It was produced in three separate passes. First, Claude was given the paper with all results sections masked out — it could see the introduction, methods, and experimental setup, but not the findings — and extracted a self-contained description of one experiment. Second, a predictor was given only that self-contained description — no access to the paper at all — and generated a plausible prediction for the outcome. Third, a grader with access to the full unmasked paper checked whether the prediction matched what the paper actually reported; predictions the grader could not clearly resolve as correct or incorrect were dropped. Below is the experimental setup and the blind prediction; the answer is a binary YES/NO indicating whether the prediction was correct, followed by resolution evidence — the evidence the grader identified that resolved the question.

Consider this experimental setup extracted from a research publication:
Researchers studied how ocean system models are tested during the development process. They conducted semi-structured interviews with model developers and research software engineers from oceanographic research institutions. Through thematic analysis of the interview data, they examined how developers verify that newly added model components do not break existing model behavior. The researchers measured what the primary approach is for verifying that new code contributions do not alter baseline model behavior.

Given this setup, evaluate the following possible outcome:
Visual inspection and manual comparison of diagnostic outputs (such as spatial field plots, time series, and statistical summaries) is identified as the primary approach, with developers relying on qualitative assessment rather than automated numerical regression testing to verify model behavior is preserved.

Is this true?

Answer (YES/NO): NO